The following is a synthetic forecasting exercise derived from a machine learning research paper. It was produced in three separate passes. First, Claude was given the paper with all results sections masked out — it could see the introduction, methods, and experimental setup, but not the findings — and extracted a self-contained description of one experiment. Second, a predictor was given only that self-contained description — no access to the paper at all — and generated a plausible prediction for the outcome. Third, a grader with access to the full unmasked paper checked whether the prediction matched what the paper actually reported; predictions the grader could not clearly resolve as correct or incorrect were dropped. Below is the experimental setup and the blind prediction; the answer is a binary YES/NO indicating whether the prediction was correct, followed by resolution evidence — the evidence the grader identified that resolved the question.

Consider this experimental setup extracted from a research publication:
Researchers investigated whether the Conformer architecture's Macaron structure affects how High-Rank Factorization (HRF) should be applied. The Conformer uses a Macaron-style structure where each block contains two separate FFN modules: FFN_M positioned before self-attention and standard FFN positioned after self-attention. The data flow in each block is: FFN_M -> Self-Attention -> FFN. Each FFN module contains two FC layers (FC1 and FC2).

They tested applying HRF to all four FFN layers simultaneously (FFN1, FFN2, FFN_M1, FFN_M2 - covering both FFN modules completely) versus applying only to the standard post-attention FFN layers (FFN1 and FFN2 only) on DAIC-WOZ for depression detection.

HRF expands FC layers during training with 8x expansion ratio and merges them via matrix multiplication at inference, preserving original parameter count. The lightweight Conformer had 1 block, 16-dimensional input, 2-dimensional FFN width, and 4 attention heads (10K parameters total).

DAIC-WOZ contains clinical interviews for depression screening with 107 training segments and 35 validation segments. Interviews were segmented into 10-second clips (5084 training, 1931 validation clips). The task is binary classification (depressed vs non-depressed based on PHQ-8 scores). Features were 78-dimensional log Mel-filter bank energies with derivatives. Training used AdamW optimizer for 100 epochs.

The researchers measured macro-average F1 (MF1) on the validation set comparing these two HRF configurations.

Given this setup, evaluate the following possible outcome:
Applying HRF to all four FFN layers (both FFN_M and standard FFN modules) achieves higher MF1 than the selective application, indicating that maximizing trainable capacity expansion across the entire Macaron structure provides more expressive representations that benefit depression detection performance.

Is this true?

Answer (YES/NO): YES